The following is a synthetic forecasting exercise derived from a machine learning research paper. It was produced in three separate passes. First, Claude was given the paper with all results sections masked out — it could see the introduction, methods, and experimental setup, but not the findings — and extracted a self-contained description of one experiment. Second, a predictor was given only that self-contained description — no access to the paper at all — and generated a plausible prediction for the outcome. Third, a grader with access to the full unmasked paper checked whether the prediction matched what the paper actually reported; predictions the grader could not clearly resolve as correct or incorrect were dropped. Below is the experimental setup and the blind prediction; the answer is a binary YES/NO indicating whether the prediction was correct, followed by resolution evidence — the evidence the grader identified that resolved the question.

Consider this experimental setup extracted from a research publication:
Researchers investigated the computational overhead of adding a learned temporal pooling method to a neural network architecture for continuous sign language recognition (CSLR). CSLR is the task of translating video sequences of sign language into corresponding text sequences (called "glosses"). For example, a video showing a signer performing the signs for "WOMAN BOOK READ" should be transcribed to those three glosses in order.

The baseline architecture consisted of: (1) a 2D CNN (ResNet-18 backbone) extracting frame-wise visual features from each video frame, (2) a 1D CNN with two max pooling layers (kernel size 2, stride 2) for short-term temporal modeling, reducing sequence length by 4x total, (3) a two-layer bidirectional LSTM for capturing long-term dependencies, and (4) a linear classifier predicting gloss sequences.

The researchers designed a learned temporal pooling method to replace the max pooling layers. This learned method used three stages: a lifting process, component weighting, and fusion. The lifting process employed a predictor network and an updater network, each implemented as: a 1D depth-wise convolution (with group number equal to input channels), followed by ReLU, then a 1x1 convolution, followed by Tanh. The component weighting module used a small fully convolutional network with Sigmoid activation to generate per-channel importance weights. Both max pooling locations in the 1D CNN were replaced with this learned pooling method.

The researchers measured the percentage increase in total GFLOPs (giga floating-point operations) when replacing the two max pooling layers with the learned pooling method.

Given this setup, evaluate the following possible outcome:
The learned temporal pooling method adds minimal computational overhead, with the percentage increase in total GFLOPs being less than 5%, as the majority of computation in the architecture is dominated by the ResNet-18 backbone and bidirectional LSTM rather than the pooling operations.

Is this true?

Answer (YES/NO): YES